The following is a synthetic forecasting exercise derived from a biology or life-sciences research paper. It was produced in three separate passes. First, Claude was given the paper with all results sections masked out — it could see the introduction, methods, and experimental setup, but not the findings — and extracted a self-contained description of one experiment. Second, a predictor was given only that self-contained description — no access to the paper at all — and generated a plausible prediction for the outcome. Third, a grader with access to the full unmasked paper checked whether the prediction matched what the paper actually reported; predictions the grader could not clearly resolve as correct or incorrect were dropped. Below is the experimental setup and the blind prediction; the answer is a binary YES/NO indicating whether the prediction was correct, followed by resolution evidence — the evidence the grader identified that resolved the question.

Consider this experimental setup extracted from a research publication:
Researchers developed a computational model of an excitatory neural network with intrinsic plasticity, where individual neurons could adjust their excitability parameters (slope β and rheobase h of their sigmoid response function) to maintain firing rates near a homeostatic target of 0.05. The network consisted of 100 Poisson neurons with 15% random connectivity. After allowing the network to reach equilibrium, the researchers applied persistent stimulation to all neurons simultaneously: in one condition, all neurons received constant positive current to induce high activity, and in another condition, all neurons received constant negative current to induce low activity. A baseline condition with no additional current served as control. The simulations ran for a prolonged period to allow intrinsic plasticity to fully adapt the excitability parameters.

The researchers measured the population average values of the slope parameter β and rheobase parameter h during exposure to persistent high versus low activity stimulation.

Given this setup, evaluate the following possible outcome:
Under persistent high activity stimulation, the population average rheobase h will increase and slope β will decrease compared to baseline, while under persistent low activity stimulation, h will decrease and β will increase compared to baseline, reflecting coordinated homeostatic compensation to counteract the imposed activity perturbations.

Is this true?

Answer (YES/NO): YES